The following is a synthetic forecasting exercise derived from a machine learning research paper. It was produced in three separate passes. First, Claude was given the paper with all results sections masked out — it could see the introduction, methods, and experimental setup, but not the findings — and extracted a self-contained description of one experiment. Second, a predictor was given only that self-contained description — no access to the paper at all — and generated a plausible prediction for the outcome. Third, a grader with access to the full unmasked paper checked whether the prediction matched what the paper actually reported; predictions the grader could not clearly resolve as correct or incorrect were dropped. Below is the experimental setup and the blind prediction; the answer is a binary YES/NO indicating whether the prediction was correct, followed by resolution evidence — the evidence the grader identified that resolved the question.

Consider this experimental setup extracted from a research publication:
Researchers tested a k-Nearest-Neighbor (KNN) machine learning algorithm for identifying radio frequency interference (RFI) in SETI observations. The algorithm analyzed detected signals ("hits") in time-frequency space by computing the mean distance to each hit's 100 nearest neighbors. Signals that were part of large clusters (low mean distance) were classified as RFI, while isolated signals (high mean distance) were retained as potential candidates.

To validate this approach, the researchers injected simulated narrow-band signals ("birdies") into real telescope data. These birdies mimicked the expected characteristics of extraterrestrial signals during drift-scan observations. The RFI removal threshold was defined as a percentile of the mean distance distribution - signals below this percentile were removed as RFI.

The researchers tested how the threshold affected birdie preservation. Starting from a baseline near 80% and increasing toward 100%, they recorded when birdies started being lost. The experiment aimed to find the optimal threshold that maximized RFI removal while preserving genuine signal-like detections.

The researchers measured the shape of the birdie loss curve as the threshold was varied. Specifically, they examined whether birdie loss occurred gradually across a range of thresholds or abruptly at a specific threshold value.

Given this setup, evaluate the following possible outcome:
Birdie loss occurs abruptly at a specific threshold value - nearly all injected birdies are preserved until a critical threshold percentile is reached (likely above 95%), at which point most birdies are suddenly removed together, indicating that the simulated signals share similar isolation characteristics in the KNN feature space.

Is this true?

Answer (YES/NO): NO